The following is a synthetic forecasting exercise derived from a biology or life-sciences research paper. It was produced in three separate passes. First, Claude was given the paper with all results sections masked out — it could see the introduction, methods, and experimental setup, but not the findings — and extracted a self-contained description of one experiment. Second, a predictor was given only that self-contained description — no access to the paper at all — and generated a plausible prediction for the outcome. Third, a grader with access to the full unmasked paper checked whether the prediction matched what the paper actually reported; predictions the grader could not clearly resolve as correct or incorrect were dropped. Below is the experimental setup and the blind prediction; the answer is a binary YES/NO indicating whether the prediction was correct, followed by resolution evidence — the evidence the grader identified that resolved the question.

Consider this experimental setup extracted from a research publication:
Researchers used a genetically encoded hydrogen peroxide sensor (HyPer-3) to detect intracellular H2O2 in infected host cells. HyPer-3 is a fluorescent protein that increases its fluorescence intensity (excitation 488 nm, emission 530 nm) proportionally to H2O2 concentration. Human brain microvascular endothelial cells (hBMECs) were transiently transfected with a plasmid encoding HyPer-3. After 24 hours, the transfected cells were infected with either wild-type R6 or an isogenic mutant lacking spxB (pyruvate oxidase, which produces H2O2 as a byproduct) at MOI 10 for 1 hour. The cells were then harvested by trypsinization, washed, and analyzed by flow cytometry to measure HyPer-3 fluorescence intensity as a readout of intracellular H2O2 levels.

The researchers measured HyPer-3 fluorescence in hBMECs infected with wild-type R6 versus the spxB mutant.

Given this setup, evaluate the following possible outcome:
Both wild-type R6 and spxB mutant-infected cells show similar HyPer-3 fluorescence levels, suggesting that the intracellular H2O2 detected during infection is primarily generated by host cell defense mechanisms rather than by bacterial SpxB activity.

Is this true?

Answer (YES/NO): NO